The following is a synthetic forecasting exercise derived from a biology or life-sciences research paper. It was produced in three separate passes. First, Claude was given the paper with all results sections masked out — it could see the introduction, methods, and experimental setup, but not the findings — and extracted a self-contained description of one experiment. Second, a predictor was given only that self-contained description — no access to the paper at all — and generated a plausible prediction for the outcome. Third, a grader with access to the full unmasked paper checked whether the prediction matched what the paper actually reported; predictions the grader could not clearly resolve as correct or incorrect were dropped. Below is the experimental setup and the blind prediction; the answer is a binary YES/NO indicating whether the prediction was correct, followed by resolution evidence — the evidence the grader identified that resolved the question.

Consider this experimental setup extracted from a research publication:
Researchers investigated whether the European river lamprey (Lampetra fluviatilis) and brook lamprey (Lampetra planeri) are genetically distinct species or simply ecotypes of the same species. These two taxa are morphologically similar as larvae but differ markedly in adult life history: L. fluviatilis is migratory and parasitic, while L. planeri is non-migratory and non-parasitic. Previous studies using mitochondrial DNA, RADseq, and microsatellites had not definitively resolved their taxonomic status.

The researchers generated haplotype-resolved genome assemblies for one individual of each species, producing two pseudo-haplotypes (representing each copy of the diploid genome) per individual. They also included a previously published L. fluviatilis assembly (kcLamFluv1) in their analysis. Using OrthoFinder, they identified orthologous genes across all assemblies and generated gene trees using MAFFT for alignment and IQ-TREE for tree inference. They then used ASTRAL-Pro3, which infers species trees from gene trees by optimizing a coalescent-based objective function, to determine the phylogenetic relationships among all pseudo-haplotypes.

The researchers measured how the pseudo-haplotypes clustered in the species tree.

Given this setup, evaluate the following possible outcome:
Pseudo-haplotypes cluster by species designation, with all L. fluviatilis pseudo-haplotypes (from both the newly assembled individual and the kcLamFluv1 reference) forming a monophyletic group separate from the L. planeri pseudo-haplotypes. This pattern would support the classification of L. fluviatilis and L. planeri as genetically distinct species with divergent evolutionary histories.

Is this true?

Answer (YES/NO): NO